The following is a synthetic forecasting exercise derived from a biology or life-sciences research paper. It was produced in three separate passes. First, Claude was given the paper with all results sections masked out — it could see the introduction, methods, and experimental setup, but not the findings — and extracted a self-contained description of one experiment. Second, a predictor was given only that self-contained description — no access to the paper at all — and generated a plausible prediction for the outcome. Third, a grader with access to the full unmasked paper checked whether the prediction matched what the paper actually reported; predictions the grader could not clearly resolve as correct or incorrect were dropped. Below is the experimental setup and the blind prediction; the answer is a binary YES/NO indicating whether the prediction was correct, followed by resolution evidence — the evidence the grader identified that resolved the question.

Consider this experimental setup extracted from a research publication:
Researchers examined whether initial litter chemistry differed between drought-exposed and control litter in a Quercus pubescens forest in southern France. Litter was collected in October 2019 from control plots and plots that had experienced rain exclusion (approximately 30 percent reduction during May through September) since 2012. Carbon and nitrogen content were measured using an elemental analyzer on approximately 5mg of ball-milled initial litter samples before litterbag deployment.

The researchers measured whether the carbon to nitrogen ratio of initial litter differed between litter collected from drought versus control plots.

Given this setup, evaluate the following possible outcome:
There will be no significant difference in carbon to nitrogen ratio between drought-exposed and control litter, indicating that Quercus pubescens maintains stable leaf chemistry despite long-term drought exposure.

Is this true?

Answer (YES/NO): NO